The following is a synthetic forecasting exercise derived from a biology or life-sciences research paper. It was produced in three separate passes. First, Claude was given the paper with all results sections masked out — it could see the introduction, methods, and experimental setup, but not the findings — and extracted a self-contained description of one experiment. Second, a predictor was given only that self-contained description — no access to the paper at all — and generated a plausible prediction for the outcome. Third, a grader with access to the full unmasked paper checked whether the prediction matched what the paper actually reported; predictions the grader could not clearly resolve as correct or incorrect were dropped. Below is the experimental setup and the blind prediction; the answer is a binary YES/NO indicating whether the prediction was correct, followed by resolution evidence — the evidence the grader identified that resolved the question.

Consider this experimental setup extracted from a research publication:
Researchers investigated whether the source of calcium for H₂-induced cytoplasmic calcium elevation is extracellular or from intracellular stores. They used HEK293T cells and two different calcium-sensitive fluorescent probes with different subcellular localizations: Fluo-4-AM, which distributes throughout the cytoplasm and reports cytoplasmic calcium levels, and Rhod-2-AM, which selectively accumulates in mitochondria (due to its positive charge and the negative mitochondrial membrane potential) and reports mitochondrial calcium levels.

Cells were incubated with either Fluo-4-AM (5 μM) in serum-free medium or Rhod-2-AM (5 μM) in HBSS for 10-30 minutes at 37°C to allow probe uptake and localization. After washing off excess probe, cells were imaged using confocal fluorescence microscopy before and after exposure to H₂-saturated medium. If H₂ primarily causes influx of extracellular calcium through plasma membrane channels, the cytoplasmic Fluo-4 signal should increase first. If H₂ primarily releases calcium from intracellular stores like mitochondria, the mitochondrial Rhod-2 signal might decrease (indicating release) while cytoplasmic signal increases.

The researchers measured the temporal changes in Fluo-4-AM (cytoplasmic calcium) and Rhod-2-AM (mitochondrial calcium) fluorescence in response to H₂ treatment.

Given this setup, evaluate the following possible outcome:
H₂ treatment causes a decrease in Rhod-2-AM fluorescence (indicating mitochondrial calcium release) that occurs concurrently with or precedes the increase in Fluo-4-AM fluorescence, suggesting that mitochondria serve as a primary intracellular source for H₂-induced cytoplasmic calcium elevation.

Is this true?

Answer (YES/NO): NO